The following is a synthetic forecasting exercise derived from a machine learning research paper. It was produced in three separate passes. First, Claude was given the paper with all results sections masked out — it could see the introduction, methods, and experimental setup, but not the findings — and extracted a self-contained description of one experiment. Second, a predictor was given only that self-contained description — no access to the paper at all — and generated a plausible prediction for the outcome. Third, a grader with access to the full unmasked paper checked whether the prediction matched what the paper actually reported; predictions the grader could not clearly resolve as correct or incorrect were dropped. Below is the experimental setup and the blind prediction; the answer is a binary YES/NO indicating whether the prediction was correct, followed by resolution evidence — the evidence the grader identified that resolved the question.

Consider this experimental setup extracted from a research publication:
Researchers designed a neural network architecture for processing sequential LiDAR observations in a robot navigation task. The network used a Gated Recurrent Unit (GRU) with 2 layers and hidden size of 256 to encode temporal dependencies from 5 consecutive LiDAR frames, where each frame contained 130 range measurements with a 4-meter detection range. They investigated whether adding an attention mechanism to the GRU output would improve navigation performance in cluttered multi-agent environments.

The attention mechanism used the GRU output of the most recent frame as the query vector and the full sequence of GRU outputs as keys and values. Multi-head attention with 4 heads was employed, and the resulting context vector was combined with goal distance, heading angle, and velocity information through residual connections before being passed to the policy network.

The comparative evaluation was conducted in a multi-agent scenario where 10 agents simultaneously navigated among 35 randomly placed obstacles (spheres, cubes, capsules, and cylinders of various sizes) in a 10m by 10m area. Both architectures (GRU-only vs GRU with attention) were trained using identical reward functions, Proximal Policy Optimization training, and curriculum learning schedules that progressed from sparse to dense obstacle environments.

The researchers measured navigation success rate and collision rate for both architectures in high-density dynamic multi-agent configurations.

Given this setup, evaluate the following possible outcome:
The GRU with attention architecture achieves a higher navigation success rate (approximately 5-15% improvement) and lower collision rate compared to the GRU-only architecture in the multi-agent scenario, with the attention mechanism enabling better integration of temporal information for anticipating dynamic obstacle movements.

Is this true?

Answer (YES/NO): YES